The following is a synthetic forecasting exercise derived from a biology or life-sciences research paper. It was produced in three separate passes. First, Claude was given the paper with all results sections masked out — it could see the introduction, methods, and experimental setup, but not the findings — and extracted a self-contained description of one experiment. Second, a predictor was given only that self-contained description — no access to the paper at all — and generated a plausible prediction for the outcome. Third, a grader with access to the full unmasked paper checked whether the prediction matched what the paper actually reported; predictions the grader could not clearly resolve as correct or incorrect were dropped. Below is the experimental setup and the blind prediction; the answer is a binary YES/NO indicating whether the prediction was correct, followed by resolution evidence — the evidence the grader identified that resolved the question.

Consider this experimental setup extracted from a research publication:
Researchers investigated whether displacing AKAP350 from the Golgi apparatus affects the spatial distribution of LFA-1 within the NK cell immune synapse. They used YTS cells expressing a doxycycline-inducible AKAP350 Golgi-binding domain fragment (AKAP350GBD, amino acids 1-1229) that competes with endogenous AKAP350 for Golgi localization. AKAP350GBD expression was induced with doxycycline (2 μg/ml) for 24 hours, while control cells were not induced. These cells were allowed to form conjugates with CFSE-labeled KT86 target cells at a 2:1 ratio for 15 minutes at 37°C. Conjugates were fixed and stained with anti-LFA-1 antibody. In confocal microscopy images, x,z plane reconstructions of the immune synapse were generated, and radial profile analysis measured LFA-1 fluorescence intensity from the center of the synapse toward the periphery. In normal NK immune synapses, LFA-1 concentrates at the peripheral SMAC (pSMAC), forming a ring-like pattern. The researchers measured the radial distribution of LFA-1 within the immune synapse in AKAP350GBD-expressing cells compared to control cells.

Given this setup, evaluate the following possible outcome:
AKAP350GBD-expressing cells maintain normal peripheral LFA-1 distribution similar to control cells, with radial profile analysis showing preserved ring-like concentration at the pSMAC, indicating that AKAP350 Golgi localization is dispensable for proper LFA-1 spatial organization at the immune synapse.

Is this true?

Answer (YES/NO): NO